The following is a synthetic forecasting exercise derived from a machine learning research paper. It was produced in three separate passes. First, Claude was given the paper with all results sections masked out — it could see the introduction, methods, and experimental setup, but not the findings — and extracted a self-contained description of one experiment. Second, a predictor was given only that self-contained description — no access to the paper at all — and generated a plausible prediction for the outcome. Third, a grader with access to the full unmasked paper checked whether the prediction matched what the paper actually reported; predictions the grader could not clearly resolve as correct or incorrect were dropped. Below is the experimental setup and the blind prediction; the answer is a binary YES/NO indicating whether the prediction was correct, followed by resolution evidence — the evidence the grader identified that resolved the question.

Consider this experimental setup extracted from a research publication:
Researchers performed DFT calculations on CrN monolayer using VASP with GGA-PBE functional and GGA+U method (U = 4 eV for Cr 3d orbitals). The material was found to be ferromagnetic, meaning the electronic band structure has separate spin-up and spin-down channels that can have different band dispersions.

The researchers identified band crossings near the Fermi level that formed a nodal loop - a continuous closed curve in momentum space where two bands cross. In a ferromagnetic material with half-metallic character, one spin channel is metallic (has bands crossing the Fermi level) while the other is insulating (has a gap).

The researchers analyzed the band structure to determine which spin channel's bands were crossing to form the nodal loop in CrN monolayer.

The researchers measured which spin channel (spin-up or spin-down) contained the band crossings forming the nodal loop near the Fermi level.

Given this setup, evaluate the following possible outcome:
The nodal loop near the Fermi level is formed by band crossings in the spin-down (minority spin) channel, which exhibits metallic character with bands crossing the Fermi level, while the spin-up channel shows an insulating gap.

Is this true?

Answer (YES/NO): NO